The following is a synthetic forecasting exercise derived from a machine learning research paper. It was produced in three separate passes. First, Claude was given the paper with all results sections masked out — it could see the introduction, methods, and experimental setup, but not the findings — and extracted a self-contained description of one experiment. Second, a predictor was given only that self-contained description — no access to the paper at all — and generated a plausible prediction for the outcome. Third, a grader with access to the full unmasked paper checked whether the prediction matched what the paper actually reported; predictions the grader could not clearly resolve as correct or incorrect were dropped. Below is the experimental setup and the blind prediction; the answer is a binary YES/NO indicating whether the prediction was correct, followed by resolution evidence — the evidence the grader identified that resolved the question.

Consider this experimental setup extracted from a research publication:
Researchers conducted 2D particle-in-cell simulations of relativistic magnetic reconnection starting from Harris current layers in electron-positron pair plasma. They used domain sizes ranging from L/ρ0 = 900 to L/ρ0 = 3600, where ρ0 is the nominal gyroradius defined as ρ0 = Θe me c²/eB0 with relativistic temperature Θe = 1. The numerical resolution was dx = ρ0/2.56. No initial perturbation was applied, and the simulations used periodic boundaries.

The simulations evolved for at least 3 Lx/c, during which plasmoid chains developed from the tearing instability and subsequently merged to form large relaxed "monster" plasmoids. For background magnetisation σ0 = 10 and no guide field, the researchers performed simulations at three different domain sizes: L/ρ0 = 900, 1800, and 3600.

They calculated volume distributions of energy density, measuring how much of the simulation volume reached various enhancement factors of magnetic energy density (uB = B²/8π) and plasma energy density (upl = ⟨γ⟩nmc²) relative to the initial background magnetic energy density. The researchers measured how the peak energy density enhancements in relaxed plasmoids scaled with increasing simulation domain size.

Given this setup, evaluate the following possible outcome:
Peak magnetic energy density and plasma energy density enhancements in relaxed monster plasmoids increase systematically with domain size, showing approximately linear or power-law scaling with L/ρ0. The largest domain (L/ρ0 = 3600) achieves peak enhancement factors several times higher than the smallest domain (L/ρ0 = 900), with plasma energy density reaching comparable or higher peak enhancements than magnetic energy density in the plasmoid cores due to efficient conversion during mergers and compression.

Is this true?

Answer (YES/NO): NO